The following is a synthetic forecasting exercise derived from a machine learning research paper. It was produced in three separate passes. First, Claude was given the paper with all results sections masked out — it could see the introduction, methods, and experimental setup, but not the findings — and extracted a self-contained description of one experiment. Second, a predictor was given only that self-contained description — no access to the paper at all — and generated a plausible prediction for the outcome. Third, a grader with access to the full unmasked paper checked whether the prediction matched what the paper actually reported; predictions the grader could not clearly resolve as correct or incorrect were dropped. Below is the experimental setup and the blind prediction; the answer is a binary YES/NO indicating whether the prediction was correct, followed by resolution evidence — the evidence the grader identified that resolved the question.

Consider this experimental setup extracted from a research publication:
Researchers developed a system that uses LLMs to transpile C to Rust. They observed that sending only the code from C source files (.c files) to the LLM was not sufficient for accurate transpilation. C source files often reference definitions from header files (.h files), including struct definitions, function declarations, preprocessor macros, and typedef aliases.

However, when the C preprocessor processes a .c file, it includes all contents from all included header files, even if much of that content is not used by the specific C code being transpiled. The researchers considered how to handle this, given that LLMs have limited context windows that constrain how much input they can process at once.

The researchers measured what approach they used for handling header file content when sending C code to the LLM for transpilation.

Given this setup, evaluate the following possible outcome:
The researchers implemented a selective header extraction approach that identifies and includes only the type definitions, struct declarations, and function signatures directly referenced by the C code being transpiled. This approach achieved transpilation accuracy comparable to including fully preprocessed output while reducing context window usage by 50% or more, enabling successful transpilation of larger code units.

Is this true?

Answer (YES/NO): NO